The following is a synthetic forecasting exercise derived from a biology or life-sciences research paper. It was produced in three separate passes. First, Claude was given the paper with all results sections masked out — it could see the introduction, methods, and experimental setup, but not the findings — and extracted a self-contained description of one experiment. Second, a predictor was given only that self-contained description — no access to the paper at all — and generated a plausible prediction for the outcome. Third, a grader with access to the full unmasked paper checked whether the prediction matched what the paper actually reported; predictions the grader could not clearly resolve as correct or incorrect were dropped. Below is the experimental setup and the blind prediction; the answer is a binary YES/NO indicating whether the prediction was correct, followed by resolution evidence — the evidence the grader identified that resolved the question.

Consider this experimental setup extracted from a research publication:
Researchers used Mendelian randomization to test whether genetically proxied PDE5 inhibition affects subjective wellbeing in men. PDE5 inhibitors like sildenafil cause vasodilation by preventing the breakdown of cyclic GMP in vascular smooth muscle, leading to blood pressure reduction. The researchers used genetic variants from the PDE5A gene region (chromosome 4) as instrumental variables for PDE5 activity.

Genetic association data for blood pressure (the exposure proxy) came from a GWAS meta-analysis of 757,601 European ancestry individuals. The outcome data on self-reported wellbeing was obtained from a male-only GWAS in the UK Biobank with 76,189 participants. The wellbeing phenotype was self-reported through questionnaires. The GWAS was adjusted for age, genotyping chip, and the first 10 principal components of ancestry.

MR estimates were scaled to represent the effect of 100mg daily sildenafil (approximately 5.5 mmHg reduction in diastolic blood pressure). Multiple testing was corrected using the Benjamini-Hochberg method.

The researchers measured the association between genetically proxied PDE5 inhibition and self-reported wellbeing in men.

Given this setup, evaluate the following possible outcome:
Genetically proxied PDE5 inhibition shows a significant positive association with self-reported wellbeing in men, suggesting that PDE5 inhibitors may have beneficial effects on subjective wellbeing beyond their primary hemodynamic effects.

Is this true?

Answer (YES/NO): NO